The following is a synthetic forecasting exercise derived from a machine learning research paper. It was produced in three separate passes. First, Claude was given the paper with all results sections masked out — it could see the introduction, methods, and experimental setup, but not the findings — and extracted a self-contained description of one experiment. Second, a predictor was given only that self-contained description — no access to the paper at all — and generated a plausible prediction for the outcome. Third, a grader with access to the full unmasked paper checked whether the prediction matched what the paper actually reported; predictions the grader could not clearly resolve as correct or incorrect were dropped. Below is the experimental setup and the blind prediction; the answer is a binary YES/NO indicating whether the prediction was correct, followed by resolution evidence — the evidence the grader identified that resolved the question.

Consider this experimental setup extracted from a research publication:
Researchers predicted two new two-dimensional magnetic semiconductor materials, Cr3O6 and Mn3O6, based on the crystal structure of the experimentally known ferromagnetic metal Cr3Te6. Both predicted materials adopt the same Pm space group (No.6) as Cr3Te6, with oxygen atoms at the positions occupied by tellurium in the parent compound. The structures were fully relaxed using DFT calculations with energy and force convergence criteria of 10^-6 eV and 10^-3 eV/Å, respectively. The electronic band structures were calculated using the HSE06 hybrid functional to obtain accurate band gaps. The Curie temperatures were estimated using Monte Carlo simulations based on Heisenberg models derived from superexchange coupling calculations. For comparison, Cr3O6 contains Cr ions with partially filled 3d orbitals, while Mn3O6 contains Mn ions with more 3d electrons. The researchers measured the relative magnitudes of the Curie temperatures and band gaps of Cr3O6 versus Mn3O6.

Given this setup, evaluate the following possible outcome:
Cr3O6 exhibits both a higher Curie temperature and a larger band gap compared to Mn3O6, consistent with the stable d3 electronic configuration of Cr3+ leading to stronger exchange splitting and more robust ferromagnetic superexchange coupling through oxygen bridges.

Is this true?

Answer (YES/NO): YES